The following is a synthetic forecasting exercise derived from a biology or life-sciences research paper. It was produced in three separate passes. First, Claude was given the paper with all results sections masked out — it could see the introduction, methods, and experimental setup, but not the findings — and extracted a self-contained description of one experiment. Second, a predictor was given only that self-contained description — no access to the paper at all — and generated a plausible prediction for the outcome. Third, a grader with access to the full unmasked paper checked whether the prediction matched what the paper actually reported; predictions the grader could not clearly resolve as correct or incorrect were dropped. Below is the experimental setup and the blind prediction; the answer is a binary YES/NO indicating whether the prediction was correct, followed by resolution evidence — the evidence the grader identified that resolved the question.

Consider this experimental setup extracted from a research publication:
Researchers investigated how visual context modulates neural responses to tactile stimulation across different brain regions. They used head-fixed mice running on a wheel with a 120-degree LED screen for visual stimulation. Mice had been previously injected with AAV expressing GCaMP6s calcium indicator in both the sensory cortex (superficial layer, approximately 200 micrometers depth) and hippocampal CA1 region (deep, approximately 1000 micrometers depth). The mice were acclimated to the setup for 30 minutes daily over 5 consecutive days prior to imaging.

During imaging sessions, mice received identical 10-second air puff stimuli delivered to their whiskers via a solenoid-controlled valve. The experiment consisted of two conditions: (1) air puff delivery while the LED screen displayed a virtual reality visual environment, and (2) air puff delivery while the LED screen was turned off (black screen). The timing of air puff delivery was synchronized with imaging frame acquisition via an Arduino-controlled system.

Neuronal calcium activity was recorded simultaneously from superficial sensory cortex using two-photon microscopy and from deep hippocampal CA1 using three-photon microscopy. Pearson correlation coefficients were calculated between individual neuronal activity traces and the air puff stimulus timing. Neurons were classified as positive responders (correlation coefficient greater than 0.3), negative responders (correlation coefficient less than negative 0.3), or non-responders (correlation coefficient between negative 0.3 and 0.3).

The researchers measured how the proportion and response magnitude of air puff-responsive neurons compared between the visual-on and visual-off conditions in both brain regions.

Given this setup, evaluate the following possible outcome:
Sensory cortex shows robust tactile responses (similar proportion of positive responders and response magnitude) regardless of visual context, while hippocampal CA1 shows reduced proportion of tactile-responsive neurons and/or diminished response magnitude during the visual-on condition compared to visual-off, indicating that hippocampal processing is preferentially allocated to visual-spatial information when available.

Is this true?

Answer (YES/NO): NO